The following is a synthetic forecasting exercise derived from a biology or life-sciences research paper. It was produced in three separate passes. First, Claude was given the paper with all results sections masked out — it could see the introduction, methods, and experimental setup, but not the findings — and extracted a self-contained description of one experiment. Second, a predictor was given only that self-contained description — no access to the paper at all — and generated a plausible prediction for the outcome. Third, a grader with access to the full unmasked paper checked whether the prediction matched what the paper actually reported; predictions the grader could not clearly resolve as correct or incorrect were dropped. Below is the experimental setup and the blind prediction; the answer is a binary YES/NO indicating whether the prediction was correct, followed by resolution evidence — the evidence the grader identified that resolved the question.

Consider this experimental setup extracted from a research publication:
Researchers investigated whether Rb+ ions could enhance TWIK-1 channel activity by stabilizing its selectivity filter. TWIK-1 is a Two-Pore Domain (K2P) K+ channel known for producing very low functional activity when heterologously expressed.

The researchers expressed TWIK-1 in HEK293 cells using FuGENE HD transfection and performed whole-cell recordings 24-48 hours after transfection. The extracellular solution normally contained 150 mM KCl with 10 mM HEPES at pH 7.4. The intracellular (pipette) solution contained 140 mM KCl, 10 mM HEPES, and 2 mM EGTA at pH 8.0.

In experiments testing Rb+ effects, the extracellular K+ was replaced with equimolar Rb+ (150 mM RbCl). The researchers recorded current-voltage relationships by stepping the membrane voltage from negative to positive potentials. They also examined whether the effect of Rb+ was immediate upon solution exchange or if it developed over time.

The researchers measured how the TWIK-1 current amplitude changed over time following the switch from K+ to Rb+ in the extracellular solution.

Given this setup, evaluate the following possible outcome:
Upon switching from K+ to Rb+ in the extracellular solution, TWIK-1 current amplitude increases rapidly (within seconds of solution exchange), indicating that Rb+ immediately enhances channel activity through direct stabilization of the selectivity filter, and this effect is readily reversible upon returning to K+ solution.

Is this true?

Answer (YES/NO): YES